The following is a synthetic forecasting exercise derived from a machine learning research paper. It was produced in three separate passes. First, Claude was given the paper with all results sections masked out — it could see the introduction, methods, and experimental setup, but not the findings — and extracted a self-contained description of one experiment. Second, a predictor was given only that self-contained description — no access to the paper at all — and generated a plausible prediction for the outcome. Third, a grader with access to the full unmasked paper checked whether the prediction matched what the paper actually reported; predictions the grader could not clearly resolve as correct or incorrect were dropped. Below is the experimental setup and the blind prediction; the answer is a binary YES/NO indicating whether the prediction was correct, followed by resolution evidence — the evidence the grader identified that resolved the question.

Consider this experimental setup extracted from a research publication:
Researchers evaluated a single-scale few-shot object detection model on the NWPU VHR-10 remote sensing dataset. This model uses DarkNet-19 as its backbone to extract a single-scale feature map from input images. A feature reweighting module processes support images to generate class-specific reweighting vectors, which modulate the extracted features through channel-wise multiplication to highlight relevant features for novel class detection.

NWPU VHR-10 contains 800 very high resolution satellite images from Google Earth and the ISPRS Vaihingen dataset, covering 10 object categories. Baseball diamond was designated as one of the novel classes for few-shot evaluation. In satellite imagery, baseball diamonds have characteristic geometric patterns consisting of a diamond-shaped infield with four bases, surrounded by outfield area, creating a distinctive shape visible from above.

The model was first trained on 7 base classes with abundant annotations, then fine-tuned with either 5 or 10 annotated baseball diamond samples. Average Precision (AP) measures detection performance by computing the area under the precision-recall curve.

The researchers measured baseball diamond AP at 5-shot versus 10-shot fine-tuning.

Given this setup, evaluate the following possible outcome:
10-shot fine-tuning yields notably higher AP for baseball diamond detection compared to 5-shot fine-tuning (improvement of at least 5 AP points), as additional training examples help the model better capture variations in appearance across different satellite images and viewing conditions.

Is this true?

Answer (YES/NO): YES